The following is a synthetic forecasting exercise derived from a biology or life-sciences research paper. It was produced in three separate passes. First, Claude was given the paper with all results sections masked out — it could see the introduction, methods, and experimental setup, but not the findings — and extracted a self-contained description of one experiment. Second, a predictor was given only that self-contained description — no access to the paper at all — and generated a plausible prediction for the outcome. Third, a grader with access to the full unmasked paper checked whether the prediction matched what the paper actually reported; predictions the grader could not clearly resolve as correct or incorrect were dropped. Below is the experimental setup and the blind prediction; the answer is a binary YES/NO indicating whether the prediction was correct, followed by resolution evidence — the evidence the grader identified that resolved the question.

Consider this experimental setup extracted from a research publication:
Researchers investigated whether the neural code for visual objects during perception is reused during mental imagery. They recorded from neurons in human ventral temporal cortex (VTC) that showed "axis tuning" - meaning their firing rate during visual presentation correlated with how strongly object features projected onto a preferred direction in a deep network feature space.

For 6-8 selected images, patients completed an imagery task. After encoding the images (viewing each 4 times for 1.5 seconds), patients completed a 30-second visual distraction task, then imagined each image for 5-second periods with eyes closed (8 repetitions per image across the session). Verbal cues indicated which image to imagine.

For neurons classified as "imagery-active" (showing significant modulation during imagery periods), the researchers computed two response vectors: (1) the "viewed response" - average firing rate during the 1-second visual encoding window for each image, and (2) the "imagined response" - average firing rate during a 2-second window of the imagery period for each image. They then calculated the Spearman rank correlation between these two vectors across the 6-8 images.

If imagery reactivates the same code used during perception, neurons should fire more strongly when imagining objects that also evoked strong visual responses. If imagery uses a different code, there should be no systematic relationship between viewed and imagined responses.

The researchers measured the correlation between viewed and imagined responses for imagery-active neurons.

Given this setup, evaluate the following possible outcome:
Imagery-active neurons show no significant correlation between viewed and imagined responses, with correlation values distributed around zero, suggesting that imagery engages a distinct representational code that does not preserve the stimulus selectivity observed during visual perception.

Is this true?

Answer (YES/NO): NO